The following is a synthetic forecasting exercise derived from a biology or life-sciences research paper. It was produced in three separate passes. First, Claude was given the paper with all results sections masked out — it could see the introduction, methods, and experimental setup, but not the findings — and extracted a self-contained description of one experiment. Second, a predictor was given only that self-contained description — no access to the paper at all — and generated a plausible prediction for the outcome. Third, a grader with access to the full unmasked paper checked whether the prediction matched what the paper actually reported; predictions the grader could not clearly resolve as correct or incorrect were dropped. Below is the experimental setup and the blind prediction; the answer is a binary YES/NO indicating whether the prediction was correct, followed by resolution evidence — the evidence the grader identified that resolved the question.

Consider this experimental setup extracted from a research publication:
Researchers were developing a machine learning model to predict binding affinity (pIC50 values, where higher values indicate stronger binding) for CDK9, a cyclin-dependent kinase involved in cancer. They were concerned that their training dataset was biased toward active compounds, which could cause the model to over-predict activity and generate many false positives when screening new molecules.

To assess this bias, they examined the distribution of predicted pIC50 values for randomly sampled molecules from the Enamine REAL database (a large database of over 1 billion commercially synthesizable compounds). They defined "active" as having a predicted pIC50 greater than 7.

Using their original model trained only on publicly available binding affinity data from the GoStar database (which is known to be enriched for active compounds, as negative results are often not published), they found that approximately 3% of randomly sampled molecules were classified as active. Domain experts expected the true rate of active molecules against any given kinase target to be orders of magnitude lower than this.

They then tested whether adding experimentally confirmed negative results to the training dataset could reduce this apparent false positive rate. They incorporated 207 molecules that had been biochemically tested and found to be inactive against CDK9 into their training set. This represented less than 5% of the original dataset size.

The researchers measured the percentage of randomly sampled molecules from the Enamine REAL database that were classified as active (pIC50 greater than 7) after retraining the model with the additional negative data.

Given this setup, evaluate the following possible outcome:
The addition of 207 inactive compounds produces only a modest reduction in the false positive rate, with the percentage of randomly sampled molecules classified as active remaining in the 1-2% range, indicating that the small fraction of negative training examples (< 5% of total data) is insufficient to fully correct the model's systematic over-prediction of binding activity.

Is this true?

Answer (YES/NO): NO